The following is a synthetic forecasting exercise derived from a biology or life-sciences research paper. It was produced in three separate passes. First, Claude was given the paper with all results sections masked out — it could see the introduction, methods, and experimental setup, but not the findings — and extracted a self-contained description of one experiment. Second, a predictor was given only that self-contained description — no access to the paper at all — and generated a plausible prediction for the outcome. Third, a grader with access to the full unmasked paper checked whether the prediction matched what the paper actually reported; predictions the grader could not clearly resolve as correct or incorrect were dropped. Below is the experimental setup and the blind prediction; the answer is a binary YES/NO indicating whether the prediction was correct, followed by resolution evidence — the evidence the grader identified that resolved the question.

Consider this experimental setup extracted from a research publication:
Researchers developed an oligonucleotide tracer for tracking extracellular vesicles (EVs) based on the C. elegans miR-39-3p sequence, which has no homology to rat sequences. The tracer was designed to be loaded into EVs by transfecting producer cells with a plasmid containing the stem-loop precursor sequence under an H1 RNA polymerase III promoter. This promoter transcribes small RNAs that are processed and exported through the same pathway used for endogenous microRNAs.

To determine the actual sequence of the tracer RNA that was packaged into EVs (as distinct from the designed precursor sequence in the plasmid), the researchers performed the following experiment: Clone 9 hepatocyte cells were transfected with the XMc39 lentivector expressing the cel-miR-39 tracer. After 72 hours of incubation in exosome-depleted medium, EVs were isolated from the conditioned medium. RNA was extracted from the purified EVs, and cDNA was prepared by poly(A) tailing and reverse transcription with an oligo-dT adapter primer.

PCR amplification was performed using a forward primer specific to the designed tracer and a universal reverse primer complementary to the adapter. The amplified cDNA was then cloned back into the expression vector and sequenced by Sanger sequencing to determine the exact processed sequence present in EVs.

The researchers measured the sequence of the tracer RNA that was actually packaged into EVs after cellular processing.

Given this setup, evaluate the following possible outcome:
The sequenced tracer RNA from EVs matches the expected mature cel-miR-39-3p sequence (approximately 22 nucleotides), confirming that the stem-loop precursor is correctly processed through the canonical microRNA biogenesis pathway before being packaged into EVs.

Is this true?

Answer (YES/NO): NO